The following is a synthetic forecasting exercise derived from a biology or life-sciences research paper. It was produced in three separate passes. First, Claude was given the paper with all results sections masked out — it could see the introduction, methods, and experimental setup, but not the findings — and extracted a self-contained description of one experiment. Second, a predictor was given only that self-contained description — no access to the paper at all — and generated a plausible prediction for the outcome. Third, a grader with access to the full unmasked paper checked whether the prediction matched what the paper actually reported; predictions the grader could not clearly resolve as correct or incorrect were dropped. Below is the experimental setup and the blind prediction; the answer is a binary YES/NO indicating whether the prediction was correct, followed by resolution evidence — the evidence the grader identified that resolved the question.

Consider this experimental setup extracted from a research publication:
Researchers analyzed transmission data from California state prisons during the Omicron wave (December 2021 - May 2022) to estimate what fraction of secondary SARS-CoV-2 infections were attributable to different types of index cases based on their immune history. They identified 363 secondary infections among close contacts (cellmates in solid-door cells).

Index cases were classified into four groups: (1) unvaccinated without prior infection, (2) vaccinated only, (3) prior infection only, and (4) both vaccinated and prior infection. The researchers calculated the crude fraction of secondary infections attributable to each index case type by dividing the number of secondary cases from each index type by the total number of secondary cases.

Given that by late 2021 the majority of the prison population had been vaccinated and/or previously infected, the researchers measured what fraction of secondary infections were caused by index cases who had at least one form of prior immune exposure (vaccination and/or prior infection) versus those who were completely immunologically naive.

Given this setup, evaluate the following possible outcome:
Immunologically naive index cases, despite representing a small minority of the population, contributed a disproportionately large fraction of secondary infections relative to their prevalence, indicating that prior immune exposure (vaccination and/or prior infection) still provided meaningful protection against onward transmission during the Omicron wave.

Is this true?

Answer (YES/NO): YES